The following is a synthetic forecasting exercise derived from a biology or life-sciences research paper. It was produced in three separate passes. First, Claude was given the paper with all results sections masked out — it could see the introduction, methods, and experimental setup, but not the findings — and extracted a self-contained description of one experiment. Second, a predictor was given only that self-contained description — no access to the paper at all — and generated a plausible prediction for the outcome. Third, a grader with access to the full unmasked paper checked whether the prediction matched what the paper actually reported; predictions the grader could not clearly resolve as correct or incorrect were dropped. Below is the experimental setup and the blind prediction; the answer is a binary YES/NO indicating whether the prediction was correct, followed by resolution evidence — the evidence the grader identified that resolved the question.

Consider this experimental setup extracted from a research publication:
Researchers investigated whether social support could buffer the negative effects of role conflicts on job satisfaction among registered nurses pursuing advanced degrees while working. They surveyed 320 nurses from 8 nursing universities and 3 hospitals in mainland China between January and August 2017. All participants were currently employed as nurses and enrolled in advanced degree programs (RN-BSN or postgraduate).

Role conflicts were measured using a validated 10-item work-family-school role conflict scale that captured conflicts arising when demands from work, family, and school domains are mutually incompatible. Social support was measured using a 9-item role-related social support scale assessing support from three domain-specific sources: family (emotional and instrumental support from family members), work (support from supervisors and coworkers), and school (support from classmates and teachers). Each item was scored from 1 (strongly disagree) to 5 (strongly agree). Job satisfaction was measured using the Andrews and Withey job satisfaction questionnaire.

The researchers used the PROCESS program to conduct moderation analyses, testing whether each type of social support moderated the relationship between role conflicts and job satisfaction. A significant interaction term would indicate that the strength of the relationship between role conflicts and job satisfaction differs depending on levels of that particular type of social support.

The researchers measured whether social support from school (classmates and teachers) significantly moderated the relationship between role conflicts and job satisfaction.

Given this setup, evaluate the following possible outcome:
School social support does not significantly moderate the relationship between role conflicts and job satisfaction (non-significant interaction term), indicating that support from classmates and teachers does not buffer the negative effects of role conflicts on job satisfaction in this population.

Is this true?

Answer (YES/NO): YES